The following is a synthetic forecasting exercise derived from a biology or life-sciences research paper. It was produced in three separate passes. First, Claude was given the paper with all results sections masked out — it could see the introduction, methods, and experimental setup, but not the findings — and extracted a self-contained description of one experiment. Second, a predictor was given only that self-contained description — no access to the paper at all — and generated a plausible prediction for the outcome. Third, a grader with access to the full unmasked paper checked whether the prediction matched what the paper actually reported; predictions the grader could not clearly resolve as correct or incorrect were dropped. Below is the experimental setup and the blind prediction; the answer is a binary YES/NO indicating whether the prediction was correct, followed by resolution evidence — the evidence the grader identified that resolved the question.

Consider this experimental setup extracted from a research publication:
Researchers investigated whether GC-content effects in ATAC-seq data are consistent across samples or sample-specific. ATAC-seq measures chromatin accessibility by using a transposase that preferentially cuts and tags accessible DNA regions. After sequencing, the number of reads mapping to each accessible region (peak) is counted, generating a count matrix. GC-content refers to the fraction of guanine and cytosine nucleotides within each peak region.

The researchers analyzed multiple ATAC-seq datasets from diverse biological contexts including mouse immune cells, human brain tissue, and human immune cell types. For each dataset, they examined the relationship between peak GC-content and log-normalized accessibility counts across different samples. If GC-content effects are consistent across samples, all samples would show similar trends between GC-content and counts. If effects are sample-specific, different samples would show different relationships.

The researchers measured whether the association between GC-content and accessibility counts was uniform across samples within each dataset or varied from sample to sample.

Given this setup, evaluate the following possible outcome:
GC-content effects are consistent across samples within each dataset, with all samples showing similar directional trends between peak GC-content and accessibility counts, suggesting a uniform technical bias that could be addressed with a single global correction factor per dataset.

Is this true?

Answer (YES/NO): NO